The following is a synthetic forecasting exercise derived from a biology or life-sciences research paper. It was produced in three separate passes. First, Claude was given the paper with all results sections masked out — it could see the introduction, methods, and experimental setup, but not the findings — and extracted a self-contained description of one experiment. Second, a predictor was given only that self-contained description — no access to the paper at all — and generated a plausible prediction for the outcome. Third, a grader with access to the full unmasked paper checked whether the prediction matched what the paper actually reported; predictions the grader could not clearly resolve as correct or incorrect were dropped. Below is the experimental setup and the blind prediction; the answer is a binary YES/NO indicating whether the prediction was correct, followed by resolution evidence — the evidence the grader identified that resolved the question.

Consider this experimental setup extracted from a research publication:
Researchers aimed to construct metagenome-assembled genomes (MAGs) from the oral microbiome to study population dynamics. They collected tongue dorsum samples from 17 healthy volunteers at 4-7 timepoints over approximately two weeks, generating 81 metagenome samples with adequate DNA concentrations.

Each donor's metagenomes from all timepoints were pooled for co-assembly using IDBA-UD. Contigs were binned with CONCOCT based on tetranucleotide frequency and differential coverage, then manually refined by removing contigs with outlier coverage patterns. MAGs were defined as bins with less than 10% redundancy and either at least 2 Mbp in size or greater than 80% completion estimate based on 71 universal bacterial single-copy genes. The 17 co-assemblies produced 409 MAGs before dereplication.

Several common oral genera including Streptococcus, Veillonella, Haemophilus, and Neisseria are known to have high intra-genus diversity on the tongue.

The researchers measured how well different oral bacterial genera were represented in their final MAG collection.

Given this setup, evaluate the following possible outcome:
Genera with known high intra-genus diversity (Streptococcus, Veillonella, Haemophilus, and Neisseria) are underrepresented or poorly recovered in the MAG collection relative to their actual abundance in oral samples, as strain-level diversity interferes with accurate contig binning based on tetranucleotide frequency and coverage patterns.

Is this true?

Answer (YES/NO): YES